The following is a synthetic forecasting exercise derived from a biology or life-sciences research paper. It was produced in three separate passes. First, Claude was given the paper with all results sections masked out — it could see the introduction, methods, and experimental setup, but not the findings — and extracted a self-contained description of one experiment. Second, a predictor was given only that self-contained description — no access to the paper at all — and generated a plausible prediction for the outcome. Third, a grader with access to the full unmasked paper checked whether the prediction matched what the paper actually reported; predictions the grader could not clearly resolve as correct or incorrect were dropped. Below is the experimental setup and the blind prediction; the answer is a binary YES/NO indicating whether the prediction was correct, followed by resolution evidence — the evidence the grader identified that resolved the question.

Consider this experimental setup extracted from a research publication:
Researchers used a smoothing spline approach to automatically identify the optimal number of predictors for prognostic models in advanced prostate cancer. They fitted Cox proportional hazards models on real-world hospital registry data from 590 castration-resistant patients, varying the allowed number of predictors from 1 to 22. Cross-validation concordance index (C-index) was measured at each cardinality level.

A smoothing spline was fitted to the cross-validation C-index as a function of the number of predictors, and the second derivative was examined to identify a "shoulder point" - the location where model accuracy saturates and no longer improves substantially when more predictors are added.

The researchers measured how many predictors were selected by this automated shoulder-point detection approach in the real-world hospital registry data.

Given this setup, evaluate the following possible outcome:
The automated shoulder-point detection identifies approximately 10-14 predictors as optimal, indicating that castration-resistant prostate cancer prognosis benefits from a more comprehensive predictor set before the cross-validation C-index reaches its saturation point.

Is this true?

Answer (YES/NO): NO